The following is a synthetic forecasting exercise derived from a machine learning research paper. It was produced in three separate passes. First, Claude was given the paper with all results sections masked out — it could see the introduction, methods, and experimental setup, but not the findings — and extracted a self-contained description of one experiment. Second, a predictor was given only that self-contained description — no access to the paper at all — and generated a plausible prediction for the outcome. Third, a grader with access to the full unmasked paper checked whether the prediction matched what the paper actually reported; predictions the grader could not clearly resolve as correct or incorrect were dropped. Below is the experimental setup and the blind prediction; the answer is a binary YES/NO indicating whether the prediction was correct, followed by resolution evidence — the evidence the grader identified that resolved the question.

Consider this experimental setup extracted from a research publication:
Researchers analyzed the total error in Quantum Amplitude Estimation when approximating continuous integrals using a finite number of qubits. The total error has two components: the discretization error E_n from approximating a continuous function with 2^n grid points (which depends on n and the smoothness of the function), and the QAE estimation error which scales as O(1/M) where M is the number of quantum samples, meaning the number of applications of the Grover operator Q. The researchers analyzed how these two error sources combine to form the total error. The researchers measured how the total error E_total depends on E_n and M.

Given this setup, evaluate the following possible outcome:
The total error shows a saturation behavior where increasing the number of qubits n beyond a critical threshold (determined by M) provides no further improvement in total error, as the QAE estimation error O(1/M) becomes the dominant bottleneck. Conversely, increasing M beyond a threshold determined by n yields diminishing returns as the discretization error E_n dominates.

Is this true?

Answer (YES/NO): YES